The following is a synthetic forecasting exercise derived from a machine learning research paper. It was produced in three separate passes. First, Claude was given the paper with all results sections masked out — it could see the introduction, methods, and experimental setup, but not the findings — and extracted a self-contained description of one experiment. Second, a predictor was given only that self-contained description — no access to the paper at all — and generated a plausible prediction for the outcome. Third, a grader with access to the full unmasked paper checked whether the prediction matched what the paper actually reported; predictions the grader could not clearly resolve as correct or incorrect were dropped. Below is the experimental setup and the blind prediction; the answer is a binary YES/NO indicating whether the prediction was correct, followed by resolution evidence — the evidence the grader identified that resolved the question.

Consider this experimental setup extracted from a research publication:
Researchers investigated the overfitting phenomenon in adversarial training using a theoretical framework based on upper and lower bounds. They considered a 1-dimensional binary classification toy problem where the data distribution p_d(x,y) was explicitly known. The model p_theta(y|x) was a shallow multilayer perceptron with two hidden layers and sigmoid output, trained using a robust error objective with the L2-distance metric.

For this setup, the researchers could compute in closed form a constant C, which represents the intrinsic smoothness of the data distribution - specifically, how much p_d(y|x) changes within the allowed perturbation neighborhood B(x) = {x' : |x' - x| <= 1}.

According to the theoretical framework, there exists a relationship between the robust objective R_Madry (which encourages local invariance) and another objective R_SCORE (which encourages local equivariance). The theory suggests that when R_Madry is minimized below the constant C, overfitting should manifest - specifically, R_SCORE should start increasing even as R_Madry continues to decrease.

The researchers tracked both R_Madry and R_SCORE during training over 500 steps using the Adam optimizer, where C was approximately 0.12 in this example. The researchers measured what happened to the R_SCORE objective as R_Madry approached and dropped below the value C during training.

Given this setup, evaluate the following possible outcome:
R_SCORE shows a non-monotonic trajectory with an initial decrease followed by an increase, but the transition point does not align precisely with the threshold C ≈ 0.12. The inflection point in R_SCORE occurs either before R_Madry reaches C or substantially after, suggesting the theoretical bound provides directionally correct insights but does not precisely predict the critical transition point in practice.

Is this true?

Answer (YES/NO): NO